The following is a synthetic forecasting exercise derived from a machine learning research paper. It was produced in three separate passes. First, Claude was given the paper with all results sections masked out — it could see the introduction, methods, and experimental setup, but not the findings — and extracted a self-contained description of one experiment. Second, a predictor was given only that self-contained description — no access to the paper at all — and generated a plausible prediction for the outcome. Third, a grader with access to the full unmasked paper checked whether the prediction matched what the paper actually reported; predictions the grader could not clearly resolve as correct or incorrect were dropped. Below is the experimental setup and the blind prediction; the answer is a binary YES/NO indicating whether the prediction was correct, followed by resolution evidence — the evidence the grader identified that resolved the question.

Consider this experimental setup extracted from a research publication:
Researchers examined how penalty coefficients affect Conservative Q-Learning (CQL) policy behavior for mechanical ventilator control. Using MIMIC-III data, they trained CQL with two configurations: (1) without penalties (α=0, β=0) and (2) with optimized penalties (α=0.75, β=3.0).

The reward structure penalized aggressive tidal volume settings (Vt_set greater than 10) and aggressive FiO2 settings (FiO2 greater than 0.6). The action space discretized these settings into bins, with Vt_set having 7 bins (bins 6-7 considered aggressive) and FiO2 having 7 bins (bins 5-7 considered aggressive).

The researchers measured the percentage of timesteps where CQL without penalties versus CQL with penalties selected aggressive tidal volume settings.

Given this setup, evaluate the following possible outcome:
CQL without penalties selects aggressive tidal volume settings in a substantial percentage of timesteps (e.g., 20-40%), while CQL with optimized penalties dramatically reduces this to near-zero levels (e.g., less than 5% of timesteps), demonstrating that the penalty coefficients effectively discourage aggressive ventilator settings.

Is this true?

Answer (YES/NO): NO